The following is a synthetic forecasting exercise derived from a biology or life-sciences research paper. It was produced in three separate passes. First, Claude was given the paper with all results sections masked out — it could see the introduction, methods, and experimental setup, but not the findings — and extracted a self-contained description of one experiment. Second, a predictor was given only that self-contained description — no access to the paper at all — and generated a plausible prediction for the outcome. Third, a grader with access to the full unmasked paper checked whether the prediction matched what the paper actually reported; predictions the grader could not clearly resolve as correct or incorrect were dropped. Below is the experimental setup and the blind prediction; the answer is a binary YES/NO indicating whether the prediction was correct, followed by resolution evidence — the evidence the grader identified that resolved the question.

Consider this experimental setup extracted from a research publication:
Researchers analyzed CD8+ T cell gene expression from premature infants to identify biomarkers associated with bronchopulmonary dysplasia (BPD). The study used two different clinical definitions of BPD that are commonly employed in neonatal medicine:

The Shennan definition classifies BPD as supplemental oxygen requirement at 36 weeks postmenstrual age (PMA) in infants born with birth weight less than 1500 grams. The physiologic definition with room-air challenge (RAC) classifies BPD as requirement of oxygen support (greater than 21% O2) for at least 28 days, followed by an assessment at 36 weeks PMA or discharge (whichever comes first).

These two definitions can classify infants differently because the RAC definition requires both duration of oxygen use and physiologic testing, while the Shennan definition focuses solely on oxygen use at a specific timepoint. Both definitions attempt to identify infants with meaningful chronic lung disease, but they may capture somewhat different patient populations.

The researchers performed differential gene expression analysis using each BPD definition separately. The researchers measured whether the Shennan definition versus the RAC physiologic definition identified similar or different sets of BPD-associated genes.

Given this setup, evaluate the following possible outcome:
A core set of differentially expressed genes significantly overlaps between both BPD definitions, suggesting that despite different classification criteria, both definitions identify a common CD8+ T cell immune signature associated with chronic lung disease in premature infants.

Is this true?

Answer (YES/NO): NO